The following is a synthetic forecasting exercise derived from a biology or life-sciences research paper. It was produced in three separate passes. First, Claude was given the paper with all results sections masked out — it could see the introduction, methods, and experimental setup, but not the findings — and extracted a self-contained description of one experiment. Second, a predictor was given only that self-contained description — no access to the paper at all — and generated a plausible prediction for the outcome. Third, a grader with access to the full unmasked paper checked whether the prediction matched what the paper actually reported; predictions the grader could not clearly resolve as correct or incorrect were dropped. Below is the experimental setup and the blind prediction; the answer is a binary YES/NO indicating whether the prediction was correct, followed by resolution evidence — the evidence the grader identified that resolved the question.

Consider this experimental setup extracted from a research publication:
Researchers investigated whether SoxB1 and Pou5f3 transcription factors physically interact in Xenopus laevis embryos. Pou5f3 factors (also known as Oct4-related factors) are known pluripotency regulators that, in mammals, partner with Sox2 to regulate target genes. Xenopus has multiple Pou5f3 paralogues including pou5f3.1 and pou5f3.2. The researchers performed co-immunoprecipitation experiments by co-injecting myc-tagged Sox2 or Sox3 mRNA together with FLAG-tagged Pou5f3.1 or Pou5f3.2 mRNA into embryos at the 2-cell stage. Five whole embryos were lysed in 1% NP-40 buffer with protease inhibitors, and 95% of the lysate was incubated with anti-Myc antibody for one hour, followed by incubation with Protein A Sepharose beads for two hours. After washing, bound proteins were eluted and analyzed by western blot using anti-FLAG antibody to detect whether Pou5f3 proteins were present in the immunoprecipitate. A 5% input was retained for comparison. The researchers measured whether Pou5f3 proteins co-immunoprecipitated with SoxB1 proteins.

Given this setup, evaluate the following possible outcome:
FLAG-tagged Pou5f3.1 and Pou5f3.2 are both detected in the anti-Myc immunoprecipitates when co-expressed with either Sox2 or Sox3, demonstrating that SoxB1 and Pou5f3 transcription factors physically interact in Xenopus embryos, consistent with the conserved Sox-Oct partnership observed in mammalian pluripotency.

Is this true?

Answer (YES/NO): NO